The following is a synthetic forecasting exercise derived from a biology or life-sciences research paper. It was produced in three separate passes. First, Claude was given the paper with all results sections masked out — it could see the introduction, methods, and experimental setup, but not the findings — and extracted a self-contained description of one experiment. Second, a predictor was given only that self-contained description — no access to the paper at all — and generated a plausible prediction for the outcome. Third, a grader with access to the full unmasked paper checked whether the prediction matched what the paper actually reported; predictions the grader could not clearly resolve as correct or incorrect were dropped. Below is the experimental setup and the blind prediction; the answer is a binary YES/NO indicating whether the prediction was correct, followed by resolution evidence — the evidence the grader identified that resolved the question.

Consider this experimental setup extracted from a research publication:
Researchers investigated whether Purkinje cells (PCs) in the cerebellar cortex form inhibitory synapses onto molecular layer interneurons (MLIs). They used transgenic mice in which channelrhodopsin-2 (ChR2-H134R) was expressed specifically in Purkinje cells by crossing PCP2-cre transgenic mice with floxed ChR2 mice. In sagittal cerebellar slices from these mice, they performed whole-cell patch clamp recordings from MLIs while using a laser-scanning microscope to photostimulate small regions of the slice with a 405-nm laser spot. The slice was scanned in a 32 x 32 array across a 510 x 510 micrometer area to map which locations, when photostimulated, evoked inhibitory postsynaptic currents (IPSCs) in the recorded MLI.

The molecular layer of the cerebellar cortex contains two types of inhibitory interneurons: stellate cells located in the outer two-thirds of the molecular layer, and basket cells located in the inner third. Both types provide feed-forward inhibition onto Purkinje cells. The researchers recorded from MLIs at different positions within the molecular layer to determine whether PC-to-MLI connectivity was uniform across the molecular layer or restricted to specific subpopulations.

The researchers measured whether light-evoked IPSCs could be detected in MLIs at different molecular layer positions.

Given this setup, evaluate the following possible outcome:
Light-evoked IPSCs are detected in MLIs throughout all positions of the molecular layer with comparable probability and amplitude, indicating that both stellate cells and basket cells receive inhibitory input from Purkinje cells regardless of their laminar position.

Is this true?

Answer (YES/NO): NO